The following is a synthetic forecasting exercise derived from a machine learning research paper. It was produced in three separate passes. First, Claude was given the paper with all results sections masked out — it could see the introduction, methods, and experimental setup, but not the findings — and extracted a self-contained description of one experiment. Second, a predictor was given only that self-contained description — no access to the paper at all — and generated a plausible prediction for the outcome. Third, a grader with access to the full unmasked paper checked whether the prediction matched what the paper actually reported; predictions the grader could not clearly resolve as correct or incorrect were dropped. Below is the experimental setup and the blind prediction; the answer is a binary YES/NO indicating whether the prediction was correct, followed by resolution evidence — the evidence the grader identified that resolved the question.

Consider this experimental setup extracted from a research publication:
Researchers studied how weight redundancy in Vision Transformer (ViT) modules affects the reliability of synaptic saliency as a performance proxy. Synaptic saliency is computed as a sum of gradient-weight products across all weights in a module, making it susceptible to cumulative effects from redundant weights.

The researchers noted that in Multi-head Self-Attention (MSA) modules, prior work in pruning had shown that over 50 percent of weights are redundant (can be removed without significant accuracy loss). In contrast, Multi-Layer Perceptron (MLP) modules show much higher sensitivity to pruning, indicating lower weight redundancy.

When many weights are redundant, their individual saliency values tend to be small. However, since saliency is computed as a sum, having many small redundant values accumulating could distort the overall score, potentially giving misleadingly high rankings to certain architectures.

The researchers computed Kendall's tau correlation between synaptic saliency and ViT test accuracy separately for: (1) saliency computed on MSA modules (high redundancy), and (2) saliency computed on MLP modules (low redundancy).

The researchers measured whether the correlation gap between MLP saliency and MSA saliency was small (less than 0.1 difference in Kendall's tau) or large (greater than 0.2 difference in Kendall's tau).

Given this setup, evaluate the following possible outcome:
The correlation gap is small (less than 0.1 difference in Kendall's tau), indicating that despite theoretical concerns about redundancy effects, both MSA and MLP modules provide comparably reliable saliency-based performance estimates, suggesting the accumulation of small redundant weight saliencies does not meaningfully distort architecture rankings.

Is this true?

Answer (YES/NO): NO